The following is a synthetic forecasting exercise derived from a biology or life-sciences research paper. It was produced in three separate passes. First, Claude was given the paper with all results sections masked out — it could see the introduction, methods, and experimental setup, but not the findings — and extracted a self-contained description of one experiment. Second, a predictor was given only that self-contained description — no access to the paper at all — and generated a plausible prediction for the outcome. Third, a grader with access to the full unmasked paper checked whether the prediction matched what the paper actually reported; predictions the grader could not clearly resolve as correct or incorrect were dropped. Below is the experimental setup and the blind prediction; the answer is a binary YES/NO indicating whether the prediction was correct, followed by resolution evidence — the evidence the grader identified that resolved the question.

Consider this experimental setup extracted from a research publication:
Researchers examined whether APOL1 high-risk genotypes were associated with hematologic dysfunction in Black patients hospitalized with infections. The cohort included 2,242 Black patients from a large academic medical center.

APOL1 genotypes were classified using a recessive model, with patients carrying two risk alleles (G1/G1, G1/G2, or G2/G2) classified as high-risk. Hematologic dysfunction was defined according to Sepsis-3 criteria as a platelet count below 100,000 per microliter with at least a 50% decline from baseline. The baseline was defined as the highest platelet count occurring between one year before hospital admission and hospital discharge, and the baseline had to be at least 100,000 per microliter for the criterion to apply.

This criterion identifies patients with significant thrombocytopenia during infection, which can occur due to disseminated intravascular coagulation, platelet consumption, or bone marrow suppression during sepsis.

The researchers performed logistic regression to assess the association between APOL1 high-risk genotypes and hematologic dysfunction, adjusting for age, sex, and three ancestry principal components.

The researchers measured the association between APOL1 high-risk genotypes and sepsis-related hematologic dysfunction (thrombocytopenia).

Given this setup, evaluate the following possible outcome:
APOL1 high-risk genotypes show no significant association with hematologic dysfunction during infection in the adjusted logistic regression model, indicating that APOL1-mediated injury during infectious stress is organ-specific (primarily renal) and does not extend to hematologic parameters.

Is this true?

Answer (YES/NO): YES